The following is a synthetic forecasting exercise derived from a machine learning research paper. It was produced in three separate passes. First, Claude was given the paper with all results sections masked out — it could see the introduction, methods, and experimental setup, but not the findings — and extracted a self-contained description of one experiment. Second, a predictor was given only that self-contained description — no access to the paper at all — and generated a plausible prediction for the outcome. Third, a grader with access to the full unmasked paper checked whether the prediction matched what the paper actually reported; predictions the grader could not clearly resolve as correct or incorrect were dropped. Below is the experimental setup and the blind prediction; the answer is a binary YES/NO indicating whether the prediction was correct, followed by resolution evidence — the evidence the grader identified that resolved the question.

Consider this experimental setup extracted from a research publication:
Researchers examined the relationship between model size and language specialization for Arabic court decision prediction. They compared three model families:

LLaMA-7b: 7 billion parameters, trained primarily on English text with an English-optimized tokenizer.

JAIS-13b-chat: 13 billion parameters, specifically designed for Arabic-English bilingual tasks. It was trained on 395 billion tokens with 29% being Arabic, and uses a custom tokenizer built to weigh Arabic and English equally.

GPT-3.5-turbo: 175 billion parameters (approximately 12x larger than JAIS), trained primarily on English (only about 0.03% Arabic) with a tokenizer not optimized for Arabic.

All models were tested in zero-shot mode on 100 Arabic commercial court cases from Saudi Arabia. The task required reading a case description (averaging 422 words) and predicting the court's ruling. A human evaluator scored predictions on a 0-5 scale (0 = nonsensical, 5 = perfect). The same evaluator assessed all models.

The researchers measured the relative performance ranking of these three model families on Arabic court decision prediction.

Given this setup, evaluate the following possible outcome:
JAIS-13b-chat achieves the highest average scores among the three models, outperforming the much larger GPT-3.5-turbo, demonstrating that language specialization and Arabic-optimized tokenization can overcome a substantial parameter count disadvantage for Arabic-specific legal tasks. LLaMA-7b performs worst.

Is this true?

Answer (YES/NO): NO